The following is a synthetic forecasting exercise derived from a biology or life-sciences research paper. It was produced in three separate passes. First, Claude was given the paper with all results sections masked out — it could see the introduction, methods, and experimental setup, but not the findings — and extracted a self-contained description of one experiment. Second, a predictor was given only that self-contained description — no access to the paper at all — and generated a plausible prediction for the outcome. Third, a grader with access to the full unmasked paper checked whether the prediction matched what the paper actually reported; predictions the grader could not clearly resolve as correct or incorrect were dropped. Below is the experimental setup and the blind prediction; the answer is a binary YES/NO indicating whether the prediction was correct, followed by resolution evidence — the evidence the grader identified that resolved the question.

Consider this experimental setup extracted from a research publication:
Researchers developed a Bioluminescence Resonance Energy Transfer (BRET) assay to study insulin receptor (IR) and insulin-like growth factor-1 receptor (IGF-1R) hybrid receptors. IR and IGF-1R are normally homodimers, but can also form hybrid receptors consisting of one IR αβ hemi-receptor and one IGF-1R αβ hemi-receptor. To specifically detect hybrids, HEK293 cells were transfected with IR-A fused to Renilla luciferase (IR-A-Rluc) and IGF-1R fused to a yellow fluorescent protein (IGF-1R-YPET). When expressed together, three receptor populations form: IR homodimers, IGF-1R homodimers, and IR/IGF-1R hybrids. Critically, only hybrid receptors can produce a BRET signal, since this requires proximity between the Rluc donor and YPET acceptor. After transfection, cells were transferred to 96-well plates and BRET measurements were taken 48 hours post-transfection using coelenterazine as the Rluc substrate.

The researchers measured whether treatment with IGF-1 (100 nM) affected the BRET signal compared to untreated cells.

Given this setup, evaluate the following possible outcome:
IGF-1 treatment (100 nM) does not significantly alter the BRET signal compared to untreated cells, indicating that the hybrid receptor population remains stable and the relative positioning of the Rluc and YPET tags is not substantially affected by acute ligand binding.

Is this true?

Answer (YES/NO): NO